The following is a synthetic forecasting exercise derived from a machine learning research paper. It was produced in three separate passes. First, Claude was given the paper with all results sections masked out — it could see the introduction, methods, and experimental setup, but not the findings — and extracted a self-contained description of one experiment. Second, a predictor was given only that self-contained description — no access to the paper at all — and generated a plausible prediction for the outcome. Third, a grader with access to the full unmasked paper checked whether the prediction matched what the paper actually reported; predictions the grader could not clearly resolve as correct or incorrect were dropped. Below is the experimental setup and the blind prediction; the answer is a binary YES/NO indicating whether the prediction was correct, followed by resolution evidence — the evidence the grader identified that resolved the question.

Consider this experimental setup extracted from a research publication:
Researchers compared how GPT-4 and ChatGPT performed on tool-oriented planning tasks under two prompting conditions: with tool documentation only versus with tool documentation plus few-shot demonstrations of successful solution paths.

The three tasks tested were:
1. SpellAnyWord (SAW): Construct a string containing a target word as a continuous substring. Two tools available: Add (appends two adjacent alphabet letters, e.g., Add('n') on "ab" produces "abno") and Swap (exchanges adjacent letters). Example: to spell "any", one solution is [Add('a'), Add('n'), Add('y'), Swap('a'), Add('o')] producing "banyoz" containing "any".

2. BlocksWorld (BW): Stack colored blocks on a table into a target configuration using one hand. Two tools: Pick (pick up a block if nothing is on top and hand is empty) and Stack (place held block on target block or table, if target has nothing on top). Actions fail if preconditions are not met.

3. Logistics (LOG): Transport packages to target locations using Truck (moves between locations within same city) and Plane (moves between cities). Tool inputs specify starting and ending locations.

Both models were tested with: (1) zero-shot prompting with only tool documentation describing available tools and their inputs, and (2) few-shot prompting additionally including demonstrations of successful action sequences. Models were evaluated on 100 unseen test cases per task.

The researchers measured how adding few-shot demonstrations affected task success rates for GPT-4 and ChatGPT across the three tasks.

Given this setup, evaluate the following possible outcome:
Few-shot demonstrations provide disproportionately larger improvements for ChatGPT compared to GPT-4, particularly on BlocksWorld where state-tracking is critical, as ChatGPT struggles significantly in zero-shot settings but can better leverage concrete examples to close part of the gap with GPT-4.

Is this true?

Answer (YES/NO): NO